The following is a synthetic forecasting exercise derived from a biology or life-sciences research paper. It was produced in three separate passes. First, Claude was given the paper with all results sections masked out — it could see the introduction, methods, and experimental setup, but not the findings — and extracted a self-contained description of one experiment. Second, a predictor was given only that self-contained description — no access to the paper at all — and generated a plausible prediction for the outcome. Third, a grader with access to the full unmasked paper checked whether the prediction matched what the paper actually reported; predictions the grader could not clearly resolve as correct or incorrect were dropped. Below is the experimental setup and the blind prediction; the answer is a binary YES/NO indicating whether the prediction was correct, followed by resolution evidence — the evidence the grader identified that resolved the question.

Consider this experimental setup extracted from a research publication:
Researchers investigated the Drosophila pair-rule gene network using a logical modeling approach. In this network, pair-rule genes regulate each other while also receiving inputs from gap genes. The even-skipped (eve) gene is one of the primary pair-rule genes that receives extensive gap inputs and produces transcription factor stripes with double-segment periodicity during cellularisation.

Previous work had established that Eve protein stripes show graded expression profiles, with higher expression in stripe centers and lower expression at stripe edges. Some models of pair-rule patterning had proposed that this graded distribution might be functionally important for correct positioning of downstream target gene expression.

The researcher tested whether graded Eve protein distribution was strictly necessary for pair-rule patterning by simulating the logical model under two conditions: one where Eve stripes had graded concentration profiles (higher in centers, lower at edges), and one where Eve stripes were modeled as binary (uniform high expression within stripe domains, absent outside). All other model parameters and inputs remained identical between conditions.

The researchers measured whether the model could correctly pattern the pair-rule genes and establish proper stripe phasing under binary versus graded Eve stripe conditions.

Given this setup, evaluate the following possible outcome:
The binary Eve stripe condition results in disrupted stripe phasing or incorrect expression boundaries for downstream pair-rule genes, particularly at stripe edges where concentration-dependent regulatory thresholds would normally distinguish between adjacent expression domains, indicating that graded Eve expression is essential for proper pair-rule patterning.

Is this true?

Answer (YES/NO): NO